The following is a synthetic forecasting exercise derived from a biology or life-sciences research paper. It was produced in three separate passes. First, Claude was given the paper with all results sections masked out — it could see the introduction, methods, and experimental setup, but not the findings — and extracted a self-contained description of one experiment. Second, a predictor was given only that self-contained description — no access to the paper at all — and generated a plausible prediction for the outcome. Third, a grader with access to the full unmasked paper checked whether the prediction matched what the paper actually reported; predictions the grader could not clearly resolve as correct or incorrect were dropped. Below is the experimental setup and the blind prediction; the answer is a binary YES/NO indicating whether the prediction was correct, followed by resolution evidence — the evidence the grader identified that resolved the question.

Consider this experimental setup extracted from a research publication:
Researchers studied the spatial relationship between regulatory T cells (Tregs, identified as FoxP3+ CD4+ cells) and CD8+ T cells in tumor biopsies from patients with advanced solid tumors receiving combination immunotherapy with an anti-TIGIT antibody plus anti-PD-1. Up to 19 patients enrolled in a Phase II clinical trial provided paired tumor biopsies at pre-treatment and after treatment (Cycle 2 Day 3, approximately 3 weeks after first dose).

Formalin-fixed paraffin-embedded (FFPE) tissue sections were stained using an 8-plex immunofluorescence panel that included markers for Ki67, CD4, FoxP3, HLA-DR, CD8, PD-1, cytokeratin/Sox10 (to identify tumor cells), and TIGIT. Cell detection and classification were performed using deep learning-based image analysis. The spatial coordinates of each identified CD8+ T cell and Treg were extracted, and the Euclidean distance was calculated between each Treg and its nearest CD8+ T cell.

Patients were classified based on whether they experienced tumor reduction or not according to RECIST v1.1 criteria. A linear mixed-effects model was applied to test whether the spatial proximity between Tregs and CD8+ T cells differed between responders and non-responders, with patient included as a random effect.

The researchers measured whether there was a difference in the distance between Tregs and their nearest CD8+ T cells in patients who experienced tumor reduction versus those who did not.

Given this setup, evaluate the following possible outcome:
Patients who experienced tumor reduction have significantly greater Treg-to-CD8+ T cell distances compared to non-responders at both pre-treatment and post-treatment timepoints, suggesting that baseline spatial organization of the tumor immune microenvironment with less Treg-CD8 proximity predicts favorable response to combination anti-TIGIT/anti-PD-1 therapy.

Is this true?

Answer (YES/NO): NO